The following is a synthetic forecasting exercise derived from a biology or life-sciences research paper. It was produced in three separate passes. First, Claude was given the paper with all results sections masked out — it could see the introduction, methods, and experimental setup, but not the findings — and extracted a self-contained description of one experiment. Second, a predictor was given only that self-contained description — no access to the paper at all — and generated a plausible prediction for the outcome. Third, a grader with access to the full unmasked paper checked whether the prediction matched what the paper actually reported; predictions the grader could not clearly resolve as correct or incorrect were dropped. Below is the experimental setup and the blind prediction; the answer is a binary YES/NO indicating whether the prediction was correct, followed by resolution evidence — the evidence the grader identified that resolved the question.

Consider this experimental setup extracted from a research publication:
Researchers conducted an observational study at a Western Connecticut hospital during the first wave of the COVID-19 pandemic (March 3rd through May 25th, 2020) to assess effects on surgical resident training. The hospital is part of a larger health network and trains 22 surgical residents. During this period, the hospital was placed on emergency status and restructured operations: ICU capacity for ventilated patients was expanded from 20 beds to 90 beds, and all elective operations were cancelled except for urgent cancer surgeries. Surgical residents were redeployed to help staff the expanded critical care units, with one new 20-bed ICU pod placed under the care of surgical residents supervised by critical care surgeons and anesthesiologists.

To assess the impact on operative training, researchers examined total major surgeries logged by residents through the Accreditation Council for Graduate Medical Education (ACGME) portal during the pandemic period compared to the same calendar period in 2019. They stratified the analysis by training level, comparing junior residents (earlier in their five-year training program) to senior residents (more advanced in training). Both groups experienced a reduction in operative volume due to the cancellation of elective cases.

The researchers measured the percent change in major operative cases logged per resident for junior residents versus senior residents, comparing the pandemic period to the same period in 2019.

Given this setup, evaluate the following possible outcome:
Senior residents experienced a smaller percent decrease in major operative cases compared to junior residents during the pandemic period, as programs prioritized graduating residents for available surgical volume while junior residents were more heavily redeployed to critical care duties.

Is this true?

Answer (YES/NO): YES